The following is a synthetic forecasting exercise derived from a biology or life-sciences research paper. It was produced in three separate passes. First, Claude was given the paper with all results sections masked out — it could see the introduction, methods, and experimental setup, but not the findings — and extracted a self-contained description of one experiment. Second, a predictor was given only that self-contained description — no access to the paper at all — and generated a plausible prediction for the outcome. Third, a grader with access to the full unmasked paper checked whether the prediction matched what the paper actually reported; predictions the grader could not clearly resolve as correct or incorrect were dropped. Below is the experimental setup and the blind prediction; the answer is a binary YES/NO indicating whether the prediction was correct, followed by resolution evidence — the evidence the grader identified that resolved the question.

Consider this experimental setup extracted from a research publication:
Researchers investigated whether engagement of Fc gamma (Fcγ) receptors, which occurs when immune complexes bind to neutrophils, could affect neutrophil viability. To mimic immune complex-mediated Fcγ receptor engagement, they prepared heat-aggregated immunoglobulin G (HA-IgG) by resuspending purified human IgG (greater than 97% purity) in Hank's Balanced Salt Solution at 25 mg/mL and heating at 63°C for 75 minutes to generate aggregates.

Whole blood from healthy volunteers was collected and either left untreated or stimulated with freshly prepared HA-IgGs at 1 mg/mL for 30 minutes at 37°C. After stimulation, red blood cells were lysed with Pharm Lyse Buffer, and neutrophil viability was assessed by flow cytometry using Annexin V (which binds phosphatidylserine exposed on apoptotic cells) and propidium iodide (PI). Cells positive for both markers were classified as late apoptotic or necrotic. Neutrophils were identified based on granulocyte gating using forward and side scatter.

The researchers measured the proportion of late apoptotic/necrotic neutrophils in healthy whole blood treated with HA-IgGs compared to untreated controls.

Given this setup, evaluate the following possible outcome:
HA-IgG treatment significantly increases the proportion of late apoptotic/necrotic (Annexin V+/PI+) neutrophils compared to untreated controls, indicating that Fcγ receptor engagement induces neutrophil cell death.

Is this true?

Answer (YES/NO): NO